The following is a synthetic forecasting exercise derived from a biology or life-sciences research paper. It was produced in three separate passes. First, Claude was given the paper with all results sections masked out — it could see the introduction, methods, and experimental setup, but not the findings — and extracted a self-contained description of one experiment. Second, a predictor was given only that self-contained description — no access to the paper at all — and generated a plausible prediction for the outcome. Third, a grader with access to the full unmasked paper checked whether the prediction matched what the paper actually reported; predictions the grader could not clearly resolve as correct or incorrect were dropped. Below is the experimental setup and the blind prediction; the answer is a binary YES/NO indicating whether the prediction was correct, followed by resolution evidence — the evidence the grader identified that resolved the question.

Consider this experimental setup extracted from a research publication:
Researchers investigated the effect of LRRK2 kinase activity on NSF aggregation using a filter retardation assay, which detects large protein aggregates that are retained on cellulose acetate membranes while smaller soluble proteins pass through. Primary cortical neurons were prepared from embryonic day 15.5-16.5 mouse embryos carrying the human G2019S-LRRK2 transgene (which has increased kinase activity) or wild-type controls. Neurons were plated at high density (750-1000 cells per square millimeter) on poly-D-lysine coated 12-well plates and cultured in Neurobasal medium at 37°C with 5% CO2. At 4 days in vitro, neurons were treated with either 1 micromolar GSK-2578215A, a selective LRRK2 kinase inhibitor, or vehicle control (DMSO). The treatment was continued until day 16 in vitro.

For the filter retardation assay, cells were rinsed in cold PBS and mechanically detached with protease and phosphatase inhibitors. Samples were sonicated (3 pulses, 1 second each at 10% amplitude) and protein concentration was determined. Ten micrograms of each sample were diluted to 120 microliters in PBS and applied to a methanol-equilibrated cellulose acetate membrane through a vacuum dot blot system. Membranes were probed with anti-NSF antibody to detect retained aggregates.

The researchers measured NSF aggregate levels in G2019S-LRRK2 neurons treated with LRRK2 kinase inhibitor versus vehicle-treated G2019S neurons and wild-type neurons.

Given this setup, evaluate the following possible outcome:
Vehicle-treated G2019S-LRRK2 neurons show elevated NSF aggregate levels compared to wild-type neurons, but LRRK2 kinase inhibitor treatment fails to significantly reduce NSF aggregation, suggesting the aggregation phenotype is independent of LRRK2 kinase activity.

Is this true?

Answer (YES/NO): NO